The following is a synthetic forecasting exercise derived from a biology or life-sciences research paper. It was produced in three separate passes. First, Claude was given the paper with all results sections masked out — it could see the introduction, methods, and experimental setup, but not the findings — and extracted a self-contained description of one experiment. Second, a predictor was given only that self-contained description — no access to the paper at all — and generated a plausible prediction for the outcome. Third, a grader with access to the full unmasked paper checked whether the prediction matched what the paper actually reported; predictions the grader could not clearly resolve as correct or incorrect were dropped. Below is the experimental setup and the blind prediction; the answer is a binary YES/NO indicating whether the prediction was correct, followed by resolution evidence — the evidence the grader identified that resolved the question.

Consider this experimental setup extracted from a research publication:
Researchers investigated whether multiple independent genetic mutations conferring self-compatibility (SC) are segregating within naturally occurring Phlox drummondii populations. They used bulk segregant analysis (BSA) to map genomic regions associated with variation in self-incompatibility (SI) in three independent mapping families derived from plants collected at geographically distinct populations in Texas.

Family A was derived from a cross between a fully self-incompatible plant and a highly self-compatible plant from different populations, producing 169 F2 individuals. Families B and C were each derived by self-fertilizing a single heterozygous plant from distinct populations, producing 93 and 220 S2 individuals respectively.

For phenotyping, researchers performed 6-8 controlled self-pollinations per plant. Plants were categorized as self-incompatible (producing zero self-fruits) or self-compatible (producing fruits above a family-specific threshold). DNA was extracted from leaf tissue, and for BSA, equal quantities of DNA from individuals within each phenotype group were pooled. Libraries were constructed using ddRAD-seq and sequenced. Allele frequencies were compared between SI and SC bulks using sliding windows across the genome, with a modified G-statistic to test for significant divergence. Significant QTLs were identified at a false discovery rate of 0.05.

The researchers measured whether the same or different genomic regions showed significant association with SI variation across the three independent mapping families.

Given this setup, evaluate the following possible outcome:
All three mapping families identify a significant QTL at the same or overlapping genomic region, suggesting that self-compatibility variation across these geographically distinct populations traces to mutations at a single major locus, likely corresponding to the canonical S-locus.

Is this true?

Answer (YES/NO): NO